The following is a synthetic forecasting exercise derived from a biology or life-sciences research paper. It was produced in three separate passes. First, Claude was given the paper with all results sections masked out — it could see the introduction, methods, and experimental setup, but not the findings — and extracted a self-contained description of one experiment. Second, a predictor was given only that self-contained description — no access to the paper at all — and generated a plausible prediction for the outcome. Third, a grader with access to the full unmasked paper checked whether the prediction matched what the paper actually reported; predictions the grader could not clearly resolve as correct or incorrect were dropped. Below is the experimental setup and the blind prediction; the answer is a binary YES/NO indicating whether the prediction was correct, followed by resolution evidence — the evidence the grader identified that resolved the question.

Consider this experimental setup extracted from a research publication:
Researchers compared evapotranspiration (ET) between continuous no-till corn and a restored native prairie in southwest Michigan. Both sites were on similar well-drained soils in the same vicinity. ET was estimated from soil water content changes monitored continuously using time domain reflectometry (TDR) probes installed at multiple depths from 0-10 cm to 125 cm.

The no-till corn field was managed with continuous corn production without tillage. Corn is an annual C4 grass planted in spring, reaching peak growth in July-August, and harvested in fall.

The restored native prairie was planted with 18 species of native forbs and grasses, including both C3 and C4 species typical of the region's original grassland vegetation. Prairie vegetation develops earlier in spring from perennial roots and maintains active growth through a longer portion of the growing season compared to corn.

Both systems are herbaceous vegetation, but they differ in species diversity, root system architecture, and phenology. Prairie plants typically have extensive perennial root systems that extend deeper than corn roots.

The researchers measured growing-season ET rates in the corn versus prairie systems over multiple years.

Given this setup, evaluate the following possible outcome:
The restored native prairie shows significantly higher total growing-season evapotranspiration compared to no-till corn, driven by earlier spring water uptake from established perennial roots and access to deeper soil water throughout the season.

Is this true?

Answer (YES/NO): NO